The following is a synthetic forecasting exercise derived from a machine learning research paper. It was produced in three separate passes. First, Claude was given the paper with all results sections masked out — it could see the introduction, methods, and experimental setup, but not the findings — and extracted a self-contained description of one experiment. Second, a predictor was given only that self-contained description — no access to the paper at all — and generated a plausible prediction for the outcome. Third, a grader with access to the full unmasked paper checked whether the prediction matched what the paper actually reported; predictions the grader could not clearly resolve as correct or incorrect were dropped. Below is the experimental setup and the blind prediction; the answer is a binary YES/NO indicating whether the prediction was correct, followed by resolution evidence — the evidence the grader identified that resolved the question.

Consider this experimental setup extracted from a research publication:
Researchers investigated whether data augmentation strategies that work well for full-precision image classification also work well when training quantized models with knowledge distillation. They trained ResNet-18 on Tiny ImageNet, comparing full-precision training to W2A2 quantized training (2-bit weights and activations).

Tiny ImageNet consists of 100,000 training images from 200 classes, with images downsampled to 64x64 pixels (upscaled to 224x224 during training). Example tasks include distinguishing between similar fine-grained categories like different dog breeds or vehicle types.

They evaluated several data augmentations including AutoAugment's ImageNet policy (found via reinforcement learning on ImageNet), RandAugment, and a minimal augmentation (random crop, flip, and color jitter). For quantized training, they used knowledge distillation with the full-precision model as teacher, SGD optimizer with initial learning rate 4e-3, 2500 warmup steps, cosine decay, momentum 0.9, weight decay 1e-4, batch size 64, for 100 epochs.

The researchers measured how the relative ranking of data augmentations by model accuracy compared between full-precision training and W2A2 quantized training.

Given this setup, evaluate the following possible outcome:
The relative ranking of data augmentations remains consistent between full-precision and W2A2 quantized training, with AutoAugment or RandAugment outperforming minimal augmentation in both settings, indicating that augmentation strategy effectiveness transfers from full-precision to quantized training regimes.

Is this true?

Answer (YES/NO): NO